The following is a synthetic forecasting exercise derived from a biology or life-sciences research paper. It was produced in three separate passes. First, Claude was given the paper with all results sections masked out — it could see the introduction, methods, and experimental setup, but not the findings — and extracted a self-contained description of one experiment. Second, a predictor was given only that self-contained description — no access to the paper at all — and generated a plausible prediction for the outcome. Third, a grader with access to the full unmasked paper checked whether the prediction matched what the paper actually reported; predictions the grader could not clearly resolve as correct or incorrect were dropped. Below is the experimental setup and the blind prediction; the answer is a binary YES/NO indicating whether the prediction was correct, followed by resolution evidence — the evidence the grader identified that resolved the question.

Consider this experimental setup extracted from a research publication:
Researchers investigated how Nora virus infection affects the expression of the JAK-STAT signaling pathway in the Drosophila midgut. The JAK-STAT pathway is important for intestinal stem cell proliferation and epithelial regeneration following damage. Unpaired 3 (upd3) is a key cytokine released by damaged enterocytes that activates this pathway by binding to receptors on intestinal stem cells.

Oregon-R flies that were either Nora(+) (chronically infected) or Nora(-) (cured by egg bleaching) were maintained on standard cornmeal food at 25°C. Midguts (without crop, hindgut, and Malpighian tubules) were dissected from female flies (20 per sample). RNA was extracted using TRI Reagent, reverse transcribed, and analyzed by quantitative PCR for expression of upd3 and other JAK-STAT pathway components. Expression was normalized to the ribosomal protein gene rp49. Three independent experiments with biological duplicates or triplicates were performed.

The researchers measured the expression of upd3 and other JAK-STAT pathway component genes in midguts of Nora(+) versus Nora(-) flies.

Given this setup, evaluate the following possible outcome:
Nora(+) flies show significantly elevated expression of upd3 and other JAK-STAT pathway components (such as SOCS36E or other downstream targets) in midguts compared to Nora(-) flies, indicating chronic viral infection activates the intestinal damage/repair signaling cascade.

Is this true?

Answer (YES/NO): YES